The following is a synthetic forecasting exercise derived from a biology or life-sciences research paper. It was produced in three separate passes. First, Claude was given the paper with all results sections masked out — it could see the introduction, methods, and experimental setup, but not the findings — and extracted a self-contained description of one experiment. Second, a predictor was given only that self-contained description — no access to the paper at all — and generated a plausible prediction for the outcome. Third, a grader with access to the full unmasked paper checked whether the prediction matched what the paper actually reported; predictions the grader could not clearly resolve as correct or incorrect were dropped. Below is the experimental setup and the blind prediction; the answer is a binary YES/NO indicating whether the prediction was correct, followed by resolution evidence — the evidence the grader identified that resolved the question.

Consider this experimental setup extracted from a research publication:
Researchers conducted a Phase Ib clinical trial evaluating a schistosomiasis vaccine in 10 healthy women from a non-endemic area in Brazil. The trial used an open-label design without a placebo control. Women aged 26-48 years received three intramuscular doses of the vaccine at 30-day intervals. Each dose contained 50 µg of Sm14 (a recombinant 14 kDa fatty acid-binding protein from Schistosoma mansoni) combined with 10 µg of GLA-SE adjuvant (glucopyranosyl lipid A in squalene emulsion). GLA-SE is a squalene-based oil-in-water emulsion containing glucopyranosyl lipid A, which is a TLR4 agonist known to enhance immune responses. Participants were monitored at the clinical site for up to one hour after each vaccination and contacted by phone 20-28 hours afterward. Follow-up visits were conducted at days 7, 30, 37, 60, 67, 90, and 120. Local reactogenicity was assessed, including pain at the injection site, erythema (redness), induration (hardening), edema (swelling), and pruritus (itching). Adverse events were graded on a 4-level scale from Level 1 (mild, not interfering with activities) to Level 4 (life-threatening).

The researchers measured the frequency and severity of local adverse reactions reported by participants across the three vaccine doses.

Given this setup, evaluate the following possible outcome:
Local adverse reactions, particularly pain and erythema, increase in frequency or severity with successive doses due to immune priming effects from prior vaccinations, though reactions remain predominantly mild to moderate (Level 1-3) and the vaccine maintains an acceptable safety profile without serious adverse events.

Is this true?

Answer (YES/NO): NO